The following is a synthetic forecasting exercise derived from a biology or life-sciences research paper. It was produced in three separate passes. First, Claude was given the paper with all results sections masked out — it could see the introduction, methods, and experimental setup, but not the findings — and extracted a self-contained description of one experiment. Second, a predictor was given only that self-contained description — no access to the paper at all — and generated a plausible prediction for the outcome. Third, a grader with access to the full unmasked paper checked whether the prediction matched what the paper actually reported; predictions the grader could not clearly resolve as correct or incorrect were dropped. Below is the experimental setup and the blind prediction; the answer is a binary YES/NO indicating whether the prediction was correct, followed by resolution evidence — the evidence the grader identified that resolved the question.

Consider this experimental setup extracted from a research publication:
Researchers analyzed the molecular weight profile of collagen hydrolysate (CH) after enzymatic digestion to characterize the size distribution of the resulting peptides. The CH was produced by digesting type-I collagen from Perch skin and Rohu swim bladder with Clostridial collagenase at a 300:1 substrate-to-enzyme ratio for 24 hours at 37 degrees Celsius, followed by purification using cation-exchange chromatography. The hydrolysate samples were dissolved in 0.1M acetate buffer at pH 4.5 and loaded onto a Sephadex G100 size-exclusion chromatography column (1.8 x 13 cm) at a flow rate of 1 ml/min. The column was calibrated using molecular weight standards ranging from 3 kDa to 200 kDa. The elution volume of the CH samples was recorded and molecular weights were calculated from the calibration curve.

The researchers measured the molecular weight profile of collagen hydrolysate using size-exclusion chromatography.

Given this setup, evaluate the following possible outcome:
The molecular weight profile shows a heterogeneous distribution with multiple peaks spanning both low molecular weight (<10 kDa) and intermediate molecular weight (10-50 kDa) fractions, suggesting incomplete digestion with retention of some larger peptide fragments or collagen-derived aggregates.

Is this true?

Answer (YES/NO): NO